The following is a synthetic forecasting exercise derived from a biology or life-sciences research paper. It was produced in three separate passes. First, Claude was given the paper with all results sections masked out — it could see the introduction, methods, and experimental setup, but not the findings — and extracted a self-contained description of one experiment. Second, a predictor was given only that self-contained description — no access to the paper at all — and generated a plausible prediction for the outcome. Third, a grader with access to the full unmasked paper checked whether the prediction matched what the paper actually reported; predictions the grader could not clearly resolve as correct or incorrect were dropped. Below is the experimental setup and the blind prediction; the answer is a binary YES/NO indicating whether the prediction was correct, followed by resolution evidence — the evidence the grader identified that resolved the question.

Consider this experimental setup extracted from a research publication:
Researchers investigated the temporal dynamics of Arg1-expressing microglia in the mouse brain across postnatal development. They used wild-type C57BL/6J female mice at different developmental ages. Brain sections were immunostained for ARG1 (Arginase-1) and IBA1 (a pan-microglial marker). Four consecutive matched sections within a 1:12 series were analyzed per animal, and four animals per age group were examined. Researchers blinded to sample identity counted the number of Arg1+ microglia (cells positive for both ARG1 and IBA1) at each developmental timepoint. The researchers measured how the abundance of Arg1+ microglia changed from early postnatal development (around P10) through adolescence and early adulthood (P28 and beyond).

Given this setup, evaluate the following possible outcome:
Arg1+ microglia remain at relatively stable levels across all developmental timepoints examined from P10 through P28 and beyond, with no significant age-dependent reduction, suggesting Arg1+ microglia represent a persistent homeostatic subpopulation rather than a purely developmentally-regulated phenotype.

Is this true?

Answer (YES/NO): NO